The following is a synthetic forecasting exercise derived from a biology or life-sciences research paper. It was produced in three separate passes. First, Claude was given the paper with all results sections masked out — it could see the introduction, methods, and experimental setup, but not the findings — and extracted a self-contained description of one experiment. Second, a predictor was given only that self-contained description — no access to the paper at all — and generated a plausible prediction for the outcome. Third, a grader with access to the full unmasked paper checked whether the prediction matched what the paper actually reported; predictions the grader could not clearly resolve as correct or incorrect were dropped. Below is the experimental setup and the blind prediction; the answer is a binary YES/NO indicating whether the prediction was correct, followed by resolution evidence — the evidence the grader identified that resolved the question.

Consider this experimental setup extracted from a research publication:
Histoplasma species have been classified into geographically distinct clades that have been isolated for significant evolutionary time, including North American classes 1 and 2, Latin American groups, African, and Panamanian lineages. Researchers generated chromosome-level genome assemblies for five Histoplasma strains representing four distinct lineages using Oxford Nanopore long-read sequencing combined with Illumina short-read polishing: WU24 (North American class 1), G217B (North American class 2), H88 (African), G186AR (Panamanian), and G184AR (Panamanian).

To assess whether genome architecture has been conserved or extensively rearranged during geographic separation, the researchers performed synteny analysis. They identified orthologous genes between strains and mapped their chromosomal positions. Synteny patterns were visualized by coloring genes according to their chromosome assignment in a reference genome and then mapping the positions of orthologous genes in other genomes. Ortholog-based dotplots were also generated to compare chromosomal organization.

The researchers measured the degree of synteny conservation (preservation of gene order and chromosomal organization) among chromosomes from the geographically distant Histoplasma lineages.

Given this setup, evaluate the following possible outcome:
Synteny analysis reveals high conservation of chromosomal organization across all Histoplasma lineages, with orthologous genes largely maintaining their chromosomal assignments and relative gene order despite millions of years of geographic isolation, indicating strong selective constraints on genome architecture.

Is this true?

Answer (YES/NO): YES